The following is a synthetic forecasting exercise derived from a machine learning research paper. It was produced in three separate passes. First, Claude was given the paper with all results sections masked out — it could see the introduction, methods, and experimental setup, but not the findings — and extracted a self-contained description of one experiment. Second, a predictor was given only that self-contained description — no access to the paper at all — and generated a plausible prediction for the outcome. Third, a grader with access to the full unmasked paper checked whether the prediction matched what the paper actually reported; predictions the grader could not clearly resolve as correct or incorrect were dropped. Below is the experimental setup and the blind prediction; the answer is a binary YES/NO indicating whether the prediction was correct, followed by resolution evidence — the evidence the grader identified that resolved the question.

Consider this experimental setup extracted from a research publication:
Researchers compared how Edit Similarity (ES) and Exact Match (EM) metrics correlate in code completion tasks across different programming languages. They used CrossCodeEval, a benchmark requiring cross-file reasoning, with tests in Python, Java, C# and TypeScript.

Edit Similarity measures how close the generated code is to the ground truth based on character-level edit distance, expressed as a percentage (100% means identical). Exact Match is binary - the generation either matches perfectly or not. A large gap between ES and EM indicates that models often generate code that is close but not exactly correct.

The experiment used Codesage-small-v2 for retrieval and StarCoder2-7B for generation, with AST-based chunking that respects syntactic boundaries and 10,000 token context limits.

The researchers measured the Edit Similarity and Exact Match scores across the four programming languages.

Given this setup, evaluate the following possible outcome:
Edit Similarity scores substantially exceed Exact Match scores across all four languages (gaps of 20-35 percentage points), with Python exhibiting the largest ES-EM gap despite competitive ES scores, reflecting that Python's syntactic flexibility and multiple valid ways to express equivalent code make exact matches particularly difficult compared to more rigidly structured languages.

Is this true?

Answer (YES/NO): NO